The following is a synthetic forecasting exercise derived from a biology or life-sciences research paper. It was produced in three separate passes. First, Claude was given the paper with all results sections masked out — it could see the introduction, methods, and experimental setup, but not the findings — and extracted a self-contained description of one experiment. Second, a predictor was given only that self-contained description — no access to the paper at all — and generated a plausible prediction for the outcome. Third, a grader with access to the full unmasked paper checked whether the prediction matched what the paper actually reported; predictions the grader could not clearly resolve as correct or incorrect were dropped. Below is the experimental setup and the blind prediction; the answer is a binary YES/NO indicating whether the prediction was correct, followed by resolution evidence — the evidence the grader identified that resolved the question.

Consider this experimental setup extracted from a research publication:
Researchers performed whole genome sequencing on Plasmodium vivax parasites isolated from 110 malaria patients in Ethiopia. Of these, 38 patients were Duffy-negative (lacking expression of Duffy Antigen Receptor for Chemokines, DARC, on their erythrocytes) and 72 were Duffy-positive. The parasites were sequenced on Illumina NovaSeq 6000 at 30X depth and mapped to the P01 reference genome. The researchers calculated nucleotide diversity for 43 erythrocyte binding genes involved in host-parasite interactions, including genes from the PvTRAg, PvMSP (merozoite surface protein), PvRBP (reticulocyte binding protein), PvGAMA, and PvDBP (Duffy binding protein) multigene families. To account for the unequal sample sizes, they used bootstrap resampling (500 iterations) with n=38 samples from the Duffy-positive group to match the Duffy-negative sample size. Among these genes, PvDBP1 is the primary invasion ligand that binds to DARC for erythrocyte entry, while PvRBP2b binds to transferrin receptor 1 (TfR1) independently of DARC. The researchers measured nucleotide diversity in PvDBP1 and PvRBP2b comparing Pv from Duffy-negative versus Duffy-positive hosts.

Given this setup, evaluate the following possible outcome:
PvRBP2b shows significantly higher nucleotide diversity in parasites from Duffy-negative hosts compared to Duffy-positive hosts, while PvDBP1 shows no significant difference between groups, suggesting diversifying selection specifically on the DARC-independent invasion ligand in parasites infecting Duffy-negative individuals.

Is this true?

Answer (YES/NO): NO